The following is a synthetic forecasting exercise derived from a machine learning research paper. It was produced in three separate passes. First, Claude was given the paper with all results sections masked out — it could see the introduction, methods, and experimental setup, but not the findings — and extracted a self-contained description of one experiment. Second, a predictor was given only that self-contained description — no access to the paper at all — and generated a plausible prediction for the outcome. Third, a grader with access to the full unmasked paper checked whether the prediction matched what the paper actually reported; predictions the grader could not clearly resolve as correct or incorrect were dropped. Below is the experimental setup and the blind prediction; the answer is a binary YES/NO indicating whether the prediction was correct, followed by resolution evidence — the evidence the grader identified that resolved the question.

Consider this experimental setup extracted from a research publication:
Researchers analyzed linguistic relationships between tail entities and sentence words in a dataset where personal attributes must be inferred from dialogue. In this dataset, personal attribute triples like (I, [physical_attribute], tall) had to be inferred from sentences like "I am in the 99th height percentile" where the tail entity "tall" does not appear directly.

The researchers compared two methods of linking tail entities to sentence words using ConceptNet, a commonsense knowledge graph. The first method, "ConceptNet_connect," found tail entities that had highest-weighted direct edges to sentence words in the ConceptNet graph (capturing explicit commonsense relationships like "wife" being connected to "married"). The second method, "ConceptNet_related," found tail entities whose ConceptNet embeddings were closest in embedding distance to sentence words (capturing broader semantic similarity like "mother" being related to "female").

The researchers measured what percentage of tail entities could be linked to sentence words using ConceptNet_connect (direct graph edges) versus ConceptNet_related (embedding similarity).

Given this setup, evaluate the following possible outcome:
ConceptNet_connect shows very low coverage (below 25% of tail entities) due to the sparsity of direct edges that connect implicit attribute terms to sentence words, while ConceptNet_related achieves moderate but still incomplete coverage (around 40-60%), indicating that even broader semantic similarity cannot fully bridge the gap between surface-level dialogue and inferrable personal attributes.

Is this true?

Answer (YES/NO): NO